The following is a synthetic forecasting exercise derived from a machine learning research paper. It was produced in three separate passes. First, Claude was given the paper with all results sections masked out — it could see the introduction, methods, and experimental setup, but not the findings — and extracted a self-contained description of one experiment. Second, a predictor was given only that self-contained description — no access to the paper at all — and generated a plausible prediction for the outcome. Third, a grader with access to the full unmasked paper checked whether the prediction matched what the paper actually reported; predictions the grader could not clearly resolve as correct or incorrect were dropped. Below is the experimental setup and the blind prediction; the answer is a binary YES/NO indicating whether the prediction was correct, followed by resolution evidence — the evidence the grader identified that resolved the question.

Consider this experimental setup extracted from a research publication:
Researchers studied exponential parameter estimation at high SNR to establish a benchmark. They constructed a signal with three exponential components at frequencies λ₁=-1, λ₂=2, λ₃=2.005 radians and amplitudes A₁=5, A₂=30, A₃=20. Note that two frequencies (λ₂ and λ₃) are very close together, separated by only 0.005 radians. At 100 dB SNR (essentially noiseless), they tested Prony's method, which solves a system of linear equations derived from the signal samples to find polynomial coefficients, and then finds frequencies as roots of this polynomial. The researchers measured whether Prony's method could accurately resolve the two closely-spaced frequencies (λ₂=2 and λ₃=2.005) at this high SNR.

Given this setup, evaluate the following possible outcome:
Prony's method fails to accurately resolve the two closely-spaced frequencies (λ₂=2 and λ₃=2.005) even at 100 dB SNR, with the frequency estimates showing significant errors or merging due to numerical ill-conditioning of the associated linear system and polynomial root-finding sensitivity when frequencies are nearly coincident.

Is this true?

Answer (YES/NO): NO